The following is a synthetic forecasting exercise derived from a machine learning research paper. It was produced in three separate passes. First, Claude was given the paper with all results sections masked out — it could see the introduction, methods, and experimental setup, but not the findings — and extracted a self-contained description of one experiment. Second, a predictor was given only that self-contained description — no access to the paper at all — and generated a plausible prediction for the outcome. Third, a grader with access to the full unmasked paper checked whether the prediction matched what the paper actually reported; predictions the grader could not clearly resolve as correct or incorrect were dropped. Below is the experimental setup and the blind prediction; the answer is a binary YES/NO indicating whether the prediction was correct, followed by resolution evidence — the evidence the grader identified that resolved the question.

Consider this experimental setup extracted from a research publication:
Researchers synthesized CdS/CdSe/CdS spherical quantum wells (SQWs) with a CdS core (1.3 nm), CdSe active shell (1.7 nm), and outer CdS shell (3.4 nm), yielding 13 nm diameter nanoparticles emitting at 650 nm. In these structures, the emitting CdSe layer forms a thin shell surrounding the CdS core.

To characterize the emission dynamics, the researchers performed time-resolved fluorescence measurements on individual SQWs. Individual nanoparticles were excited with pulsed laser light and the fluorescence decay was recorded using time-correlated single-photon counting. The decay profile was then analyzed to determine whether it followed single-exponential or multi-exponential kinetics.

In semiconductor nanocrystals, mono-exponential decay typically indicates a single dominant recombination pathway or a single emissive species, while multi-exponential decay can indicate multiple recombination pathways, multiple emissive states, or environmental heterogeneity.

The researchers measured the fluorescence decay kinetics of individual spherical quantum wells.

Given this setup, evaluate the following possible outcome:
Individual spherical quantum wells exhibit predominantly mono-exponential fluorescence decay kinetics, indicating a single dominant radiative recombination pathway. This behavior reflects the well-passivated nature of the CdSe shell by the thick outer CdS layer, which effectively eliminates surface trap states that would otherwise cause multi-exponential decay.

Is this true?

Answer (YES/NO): NO